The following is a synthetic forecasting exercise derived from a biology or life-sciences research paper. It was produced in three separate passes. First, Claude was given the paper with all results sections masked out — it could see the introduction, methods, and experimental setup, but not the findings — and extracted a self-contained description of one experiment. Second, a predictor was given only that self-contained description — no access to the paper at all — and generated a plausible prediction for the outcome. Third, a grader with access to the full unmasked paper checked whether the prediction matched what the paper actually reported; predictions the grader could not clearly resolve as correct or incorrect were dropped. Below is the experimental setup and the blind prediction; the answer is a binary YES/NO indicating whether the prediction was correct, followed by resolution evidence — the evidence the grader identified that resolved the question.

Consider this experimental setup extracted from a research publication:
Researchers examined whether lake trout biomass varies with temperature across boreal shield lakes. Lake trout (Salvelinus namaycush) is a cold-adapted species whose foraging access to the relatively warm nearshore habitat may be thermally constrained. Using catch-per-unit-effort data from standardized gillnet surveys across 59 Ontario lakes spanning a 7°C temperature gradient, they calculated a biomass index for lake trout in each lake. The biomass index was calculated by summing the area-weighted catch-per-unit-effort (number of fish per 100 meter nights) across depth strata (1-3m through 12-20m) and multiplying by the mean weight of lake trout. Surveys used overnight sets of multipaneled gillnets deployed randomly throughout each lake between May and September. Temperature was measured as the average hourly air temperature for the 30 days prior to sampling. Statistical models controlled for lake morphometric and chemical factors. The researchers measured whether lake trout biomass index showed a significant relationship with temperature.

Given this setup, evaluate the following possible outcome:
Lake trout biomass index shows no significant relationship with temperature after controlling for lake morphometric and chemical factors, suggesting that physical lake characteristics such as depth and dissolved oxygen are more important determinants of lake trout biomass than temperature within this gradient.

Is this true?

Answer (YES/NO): NO